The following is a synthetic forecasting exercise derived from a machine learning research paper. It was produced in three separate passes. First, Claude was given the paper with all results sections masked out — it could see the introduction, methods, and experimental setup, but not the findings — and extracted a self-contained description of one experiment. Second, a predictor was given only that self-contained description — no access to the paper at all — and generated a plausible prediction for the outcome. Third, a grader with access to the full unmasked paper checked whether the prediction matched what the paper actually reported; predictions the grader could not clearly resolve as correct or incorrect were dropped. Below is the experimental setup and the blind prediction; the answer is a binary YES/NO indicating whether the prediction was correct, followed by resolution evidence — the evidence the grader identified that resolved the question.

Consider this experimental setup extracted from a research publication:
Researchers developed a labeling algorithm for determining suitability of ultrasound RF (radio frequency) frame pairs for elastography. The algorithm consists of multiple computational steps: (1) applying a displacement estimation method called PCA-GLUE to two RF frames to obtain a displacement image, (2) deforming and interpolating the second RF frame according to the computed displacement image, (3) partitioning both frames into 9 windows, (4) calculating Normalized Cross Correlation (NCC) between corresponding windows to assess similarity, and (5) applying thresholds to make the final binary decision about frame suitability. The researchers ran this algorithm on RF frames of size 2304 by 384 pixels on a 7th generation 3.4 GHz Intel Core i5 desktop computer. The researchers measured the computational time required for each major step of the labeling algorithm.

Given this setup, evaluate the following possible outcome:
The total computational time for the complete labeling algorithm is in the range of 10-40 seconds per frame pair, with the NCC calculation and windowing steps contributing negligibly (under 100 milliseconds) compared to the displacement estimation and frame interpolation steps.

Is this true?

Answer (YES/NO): YES